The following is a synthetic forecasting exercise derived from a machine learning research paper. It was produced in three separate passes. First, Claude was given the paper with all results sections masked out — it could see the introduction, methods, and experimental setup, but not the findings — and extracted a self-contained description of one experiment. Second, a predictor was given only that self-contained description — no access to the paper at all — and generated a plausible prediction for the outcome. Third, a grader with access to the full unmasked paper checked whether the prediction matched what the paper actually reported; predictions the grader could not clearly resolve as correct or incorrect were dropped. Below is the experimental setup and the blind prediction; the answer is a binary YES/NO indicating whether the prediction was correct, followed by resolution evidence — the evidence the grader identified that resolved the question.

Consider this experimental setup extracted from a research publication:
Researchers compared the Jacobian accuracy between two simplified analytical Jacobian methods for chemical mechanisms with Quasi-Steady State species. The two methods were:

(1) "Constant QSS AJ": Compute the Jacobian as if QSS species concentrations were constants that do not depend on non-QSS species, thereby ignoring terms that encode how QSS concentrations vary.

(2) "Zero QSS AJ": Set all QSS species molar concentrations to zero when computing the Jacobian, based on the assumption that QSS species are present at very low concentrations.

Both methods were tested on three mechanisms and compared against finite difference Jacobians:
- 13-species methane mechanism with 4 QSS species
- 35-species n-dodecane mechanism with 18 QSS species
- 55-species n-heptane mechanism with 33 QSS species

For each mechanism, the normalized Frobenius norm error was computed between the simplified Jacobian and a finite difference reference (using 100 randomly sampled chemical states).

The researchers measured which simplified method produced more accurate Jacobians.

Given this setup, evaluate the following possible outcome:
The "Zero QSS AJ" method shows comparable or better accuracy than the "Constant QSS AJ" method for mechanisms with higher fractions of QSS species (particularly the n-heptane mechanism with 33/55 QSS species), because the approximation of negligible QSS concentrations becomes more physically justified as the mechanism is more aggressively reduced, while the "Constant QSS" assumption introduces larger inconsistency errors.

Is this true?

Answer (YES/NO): NO